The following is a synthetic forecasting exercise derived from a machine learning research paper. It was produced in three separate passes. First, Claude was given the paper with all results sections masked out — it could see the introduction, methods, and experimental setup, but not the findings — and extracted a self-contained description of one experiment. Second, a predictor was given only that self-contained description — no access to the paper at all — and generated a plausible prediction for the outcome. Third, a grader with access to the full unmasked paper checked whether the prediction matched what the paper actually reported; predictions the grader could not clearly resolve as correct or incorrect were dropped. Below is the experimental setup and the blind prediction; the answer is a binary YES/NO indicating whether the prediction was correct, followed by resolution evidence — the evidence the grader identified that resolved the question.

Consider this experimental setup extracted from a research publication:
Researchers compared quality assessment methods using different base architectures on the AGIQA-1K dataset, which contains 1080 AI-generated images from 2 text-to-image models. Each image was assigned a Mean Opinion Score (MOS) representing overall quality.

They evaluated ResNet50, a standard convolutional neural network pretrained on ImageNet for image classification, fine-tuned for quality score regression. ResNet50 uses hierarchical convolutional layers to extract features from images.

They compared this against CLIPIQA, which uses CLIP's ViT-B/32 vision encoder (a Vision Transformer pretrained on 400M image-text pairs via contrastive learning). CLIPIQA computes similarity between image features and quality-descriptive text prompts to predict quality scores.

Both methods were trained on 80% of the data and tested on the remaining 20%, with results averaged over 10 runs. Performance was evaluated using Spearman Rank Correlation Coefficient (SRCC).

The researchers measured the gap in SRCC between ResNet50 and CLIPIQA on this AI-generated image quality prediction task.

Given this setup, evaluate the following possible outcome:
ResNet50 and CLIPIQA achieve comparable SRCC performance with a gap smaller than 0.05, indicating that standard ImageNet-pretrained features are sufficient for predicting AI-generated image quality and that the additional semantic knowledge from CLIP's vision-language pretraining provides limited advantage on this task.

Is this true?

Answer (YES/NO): NO